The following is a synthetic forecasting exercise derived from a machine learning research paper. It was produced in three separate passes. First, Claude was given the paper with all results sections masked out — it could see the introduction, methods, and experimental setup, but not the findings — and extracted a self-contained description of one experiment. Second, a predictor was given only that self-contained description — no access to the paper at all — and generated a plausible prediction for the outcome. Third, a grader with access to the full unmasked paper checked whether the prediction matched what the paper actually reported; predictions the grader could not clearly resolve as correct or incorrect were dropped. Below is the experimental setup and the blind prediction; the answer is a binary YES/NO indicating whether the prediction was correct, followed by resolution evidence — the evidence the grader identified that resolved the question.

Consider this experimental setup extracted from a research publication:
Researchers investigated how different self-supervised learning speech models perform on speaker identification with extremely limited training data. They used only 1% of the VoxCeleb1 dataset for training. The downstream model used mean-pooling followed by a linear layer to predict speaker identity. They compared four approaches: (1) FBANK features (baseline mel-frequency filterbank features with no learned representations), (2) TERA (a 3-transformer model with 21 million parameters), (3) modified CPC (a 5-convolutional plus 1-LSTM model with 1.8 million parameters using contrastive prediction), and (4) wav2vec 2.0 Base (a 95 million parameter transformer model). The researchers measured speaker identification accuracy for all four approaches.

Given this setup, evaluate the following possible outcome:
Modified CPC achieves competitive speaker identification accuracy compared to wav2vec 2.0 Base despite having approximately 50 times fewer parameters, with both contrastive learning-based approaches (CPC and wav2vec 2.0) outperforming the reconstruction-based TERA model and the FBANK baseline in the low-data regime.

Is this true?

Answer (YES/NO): YES